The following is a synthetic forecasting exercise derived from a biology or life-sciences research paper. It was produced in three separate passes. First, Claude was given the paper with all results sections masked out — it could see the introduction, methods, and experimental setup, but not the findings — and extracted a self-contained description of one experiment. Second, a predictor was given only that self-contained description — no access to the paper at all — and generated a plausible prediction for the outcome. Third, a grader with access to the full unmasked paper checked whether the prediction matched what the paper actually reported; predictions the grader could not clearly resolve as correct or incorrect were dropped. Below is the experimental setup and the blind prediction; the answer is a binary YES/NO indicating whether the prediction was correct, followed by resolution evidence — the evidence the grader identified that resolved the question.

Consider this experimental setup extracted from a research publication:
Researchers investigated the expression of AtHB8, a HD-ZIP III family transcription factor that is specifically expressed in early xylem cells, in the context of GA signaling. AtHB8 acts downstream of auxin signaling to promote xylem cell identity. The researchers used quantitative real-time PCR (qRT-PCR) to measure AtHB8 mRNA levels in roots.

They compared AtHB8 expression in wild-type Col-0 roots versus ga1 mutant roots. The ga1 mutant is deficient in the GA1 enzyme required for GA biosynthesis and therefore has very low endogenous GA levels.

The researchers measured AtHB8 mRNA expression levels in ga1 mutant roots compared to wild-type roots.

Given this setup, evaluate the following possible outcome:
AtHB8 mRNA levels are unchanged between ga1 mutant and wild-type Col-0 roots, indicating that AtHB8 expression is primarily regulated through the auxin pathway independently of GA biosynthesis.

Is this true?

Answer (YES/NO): NO